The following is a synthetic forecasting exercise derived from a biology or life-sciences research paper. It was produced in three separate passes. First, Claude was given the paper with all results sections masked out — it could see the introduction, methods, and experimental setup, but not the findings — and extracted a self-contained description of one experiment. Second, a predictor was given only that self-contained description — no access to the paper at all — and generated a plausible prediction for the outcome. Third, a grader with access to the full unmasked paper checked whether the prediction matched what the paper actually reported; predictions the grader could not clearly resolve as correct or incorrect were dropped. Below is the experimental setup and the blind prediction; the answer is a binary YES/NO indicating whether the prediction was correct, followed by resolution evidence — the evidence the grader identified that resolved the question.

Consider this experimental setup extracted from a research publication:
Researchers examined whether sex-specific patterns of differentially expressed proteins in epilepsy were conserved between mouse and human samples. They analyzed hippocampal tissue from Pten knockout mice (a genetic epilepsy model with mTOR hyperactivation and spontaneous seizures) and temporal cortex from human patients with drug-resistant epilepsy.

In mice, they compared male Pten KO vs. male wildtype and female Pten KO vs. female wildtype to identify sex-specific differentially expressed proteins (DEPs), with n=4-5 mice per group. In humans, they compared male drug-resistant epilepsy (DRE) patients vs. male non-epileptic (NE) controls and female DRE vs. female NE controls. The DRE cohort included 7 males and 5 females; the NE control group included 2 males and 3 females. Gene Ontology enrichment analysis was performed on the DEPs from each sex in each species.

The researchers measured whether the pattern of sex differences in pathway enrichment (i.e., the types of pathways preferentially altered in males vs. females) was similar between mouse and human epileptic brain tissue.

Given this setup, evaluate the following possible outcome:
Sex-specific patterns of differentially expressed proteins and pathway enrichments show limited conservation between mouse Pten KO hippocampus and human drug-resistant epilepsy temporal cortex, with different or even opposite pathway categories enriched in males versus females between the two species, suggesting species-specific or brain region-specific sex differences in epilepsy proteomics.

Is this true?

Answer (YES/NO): NO